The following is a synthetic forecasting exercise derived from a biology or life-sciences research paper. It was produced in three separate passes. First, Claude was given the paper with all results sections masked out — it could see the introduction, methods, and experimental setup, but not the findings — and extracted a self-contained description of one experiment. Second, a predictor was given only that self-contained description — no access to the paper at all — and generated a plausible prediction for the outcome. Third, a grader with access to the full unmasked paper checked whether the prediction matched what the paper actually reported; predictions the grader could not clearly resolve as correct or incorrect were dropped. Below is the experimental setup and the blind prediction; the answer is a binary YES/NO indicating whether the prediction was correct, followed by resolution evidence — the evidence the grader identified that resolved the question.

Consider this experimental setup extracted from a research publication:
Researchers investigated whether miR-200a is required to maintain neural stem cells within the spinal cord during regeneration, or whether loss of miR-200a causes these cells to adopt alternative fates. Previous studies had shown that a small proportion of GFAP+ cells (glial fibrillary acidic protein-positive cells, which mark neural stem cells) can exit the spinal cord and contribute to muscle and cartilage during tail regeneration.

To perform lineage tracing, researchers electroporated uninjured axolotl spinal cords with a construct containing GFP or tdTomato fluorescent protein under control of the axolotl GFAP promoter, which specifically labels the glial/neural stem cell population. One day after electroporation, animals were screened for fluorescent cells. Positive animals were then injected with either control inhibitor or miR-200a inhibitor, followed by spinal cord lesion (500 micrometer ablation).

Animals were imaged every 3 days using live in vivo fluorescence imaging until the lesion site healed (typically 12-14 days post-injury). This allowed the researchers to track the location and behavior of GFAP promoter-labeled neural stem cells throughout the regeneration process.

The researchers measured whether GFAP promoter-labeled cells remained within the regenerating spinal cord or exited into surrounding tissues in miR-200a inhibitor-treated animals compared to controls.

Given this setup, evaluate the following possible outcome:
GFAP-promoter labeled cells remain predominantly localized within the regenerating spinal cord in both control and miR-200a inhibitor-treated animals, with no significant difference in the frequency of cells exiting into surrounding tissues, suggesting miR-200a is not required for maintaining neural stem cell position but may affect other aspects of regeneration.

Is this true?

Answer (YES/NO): NO